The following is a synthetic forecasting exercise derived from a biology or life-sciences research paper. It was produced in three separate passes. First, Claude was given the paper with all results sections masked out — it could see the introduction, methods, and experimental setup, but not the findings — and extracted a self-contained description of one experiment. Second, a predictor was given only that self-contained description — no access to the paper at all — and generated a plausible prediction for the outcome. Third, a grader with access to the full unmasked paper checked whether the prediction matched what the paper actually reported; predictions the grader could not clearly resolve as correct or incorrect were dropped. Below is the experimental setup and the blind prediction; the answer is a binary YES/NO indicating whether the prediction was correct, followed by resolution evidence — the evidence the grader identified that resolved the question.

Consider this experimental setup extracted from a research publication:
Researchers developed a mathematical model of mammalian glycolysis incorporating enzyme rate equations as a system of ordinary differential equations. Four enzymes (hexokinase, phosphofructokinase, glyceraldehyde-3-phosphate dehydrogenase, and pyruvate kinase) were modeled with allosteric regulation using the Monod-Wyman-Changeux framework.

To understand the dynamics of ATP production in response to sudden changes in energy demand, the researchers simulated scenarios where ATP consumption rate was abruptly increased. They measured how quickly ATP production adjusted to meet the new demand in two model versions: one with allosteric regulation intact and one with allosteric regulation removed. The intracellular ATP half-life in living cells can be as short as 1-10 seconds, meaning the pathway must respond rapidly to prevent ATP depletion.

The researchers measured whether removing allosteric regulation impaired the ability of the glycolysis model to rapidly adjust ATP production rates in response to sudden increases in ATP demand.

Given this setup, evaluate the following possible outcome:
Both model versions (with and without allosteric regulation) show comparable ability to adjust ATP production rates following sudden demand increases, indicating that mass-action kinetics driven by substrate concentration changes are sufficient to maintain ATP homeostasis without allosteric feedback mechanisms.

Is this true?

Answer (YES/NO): NO